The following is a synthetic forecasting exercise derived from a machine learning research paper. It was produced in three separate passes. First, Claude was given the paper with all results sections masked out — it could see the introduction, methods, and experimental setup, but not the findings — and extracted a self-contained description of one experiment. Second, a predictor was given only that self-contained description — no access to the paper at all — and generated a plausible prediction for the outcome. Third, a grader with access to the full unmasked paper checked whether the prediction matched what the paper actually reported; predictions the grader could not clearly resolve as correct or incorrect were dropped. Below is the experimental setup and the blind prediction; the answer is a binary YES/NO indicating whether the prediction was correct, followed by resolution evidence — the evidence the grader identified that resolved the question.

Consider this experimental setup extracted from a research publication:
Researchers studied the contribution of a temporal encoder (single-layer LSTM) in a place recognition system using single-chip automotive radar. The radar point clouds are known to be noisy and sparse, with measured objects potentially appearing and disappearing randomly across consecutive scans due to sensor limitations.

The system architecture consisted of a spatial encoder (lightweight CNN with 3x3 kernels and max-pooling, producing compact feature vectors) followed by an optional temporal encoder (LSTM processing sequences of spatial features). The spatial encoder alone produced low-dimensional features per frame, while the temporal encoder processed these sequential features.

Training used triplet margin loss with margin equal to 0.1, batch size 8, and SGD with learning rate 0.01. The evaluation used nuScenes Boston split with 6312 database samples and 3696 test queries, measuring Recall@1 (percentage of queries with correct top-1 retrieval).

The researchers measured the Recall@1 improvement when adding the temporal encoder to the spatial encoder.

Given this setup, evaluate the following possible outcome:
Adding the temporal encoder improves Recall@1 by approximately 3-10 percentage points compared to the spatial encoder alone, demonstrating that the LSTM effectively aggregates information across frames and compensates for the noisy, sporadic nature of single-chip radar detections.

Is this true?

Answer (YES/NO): YES